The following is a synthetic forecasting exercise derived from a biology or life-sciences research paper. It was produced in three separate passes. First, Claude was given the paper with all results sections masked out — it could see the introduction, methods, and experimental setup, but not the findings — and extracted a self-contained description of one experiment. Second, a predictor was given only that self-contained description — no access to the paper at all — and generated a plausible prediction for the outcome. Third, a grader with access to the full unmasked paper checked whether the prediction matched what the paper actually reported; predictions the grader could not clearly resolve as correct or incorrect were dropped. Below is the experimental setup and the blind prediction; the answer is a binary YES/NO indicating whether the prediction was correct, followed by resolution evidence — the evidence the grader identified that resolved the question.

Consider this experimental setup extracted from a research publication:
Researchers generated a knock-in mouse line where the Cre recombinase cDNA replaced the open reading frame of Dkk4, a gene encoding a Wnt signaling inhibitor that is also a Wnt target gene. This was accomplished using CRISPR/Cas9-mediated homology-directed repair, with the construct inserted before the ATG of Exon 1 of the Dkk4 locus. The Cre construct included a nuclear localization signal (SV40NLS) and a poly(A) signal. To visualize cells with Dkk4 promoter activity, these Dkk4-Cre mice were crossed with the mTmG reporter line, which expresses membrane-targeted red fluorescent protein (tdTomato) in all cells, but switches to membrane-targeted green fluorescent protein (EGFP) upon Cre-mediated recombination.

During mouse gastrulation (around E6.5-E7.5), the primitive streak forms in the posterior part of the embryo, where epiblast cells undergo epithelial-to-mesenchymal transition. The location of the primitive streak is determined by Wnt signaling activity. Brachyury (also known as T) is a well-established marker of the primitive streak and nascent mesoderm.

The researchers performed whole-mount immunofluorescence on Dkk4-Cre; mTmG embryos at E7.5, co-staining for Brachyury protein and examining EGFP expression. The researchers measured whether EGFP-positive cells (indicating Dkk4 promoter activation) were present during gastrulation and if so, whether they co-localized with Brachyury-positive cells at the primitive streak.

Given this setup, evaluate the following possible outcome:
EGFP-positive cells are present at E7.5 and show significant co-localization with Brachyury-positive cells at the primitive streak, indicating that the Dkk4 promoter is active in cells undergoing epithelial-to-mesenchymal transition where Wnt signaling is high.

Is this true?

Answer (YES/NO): NO